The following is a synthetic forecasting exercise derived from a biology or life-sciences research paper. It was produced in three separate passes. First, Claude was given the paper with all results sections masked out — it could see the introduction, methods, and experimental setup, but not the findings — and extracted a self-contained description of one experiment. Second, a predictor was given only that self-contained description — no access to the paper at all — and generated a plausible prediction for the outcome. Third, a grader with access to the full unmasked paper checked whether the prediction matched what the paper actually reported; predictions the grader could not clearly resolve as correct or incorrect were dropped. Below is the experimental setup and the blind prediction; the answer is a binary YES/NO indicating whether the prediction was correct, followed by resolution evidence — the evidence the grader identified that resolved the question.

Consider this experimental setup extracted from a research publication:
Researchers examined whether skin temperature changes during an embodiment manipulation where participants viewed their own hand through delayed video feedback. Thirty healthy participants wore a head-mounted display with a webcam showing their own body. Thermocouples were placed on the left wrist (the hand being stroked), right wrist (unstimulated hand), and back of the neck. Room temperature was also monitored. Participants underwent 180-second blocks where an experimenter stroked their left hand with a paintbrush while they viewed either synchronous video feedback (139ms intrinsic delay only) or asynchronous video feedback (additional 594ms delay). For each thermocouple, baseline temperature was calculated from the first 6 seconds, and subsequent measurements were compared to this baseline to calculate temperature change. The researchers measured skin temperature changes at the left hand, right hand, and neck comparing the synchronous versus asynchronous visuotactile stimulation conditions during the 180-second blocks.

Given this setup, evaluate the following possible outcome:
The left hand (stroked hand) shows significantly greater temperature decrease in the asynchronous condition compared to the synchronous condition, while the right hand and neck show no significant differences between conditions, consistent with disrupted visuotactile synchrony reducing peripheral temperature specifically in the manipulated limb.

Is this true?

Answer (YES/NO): NO